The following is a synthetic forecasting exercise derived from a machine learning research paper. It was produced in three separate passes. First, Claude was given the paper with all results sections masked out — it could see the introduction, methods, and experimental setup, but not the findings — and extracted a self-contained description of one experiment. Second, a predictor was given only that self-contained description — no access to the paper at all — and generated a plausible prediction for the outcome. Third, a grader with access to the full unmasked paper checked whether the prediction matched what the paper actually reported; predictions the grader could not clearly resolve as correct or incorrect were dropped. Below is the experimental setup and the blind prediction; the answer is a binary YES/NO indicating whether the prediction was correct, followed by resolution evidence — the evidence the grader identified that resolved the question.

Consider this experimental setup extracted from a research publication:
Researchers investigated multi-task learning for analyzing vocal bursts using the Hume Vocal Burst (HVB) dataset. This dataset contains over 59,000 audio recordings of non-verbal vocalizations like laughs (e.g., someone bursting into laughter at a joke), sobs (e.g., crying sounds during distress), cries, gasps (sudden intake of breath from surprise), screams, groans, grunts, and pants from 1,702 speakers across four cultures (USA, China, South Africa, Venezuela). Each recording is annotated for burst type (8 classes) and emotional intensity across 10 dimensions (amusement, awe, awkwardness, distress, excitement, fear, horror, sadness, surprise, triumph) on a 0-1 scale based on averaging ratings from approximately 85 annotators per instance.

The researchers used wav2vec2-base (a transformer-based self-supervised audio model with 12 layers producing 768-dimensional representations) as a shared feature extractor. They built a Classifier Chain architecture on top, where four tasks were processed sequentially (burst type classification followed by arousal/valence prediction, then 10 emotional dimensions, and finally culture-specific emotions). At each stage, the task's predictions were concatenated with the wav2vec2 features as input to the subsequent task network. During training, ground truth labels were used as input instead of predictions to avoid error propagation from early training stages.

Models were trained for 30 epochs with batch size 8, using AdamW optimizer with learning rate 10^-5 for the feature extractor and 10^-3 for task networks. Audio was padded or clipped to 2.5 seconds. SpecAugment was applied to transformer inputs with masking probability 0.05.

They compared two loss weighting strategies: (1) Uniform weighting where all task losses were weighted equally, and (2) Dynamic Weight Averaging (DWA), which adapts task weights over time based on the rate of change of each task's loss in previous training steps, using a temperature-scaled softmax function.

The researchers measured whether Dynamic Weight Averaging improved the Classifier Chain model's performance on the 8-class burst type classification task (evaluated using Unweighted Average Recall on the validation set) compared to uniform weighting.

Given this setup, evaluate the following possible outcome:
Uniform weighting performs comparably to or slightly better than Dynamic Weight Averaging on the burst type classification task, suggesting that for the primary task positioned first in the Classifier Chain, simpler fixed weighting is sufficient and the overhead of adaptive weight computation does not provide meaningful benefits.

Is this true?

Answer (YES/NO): NO